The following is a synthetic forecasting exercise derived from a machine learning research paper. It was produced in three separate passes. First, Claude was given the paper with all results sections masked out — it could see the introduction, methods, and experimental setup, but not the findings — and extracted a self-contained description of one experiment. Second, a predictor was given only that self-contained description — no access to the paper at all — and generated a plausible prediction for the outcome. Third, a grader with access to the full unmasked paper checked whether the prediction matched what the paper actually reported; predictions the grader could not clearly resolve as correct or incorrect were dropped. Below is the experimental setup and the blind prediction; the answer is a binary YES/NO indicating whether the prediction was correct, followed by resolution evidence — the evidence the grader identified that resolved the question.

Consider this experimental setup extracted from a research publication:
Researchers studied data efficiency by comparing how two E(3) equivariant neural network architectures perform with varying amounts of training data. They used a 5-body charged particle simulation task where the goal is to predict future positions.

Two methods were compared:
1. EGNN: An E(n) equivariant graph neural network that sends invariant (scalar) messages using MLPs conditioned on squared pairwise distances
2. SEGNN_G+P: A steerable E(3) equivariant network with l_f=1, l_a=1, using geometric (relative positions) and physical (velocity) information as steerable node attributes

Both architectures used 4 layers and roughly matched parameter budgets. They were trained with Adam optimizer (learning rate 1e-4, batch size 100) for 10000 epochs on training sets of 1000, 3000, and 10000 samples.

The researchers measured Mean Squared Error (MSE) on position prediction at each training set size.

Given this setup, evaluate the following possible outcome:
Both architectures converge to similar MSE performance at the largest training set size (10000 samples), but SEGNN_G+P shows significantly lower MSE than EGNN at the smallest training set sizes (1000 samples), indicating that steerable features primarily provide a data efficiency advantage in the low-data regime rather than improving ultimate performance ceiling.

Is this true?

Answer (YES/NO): NO